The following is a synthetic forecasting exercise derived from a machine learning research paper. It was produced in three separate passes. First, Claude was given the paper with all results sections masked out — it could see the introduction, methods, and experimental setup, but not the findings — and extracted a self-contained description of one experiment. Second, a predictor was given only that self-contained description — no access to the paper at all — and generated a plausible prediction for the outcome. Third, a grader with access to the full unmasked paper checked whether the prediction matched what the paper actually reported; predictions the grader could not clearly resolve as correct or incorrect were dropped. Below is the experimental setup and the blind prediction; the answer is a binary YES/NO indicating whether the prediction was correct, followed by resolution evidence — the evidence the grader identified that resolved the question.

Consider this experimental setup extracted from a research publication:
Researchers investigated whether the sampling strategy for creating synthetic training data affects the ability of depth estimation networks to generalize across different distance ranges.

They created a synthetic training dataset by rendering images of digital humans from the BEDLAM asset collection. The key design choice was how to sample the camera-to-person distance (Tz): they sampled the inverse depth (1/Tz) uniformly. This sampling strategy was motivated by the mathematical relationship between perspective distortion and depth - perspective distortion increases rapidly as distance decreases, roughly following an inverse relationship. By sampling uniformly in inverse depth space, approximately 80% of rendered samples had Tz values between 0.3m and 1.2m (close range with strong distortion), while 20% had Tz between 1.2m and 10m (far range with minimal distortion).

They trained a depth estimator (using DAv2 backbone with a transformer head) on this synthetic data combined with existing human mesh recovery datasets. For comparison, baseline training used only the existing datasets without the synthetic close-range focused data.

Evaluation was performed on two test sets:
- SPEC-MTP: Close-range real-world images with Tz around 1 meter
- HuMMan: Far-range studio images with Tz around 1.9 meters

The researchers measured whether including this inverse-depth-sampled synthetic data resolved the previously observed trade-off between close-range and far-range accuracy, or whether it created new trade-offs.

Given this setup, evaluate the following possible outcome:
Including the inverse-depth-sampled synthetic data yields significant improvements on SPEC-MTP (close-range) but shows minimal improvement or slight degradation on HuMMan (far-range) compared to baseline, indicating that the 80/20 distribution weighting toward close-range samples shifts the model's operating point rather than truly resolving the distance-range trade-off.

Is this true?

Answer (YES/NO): NO